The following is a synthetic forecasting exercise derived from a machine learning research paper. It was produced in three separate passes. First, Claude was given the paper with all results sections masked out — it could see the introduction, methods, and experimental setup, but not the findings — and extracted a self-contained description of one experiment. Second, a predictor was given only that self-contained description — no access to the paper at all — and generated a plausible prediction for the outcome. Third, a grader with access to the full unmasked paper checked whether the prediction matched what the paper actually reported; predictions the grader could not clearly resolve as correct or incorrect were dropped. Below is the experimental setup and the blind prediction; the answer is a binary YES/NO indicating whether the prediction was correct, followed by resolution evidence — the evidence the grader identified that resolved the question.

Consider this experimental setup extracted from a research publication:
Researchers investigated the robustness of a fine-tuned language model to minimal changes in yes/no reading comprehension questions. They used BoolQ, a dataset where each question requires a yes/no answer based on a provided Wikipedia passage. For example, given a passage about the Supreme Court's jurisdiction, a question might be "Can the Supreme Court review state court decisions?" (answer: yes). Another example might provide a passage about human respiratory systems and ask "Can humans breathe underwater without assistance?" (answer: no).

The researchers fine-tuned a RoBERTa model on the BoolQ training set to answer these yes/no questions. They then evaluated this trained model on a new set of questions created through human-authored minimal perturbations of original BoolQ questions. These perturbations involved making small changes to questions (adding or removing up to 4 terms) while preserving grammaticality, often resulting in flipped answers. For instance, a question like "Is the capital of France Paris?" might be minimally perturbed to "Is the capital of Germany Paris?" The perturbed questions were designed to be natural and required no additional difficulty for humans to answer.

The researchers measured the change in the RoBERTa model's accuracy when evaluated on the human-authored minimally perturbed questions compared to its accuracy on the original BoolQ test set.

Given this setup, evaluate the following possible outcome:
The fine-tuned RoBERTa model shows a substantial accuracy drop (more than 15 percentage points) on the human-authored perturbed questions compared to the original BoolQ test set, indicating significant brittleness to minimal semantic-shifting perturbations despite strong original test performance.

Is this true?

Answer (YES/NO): NO